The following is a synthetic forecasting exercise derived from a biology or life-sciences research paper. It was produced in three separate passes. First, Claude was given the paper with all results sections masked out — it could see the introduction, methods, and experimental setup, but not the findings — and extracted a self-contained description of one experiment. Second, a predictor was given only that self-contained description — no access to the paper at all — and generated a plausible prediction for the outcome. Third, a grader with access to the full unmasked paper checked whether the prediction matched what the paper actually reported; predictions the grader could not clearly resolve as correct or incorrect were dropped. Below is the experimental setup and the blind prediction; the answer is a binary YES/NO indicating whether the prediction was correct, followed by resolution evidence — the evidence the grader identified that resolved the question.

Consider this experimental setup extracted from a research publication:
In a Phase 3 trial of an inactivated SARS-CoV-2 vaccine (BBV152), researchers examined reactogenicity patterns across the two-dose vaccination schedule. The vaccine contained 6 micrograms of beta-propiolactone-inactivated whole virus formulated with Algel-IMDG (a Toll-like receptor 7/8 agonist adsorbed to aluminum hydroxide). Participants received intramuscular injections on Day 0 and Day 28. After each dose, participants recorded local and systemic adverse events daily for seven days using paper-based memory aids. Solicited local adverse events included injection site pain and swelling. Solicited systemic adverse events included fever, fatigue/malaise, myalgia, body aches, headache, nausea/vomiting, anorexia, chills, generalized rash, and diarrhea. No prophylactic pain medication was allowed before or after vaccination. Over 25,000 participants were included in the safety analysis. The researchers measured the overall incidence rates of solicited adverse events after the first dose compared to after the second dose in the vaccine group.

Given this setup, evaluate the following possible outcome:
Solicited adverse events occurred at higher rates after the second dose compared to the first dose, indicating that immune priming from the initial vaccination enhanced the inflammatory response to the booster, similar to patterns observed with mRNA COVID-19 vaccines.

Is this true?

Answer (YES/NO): NO